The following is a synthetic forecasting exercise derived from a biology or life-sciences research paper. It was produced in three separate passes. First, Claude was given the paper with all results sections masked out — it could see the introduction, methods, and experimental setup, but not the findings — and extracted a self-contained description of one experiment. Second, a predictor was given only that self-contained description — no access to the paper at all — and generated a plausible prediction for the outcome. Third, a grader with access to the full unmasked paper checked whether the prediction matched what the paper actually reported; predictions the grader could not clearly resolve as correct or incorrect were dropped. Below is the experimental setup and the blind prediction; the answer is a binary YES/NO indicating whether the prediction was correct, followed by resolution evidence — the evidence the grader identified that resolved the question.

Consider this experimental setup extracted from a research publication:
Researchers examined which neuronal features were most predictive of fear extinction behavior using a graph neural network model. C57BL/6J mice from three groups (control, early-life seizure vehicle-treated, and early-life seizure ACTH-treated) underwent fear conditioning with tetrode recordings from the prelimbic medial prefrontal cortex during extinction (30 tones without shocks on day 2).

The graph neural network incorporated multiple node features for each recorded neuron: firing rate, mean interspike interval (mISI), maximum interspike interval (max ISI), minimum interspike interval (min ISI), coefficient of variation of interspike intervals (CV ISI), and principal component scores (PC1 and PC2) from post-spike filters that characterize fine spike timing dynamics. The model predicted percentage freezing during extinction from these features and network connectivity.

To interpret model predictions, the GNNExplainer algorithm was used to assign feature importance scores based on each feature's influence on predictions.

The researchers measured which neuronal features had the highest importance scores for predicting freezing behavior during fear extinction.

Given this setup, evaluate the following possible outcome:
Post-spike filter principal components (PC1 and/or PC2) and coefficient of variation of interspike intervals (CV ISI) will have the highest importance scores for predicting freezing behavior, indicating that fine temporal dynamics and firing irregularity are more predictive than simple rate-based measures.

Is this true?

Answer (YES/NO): NO